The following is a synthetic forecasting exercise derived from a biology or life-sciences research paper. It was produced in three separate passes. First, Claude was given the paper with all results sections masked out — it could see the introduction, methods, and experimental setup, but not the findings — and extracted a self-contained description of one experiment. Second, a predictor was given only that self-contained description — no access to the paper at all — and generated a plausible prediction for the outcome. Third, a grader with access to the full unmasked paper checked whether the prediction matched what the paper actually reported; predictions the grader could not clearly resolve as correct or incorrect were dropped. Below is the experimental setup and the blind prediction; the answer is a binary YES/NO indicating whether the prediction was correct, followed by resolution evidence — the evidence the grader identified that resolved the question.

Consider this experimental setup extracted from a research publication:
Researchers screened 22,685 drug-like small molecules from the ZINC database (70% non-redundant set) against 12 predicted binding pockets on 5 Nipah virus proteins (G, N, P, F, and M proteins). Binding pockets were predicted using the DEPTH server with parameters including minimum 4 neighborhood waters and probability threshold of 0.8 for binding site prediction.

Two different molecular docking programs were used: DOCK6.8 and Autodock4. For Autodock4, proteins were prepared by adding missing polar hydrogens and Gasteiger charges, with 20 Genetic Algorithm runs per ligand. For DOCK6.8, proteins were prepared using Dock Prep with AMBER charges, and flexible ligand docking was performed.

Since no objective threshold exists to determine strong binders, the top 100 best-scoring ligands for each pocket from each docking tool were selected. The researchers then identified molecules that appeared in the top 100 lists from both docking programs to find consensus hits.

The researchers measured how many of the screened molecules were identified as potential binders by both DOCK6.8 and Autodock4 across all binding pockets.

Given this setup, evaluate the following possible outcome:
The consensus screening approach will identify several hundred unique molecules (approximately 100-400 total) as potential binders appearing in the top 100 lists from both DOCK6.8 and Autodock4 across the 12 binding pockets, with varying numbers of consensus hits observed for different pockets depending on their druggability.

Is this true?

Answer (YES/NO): NO